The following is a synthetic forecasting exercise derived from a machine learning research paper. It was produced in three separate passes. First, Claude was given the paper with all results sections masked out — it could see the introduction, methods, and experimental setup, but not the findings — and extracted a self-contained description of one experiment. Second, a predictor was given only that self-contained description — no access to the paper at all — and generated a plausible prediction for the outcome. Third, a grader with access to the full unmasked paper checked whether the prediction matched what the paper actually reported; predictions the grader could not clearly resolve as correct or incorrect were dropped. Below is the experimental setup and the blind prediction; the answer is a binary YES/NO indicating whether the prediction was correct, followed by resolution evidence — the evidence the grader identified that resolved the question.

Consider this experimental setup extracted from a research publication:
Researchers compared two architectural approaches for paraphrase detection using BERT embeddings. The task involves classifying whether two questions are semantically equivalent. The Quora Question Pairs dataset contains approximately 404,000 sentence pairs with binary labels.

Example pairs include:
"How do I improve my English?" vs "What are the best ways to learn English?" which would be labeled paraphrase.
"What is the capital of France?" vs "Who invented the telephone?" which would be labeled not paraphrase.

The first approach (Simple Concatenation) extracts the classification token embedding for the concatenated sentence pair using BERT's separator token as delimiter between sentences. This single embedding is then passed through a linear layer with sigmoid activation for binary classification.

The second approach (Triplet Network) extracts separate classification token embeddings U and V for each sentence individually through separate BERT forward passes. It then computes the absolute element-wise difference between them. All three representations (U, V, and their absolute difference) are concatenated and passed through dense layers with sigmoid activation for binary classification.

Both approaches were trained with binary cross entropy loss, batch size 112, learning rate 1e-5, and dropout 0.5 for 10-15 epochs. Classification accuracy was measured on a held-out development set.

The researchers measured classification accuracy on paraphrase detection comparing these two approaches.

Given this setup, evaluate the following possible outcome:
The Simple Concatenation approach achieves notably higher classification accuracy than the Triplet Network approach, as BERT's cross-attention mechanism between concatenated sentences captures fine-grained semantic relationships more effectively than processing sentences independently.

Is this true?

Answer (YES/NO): NO